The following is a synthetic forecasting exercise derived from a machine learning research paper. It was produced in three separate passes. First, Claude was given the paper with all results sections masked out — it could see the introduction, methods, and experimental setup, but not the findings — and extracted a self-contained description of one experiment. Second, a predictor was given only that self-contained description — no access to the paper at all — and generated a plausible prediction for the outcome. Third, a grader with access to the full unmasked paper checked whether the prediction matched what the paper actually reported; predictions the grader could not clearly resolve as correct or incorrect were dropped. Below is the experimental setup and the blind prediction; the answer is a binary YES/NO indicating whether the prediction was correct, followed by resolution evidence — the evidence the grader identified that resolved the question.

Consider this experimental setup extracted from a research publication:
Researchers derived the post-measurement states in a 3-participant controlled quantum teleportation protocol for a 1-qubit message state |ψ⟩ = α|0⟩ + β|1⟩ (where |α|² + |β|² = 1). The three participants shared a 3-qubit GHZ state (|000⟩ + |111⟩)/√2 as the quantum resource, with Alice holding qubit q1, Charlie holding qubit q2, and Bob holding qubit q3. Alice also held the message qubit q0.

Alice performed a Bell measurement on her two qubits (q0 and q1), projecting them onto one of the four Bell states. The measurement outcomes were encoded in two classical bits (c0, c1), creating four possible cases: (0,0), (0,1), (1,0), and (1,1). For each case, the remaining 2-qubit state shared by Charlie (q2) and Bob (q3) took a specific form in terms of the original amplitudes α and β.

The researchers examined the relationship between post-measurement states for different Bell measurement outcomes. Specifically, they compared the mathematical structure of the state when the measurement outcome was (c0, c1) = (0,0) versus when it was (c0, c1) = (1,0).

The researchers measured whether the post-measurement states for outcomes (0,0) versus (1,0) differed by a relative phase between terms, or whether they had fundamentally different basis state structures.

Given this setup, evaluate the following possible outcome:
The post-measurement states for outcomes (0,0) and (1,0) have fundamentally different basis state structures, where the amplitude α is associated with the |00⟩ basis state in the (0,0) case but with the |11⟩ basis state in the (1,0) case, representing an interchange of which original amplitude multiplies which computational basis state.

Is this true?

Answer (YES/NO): NO